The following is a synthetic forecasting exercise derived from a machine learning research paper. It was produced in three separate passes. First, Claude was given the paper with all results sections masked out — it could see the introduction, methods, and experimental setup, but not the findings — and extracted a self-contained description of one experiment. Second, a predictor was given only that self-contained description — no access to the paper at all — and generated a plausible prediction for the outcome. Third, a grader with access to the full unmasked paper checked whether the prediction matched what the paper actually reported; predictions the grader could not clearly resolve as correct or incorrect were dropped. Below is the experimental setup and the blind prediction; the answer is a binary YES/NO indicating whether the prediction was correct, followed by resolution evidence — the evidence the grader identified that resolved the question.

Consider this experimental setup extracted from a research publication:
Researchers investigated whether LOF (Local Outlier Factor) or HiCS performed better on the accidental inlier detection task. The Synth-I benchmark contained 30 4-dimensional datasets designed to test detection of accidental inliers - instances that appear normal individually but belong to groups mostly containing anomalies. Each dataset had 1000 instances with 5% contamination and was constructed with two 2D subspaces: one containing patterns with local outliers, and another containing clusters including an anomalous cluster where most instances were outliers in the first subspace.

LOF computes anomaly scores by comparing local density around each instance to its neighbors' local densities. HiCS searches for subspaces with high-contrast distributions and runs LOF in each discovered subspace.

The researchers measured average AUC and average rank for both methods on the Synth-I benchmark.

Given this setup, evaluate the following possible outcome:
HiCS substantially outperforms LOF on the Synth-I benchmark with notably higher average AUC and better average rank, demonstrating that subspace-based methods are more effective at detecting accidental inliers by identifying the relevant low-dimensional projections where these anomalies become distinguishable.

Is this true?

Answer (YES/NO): NO